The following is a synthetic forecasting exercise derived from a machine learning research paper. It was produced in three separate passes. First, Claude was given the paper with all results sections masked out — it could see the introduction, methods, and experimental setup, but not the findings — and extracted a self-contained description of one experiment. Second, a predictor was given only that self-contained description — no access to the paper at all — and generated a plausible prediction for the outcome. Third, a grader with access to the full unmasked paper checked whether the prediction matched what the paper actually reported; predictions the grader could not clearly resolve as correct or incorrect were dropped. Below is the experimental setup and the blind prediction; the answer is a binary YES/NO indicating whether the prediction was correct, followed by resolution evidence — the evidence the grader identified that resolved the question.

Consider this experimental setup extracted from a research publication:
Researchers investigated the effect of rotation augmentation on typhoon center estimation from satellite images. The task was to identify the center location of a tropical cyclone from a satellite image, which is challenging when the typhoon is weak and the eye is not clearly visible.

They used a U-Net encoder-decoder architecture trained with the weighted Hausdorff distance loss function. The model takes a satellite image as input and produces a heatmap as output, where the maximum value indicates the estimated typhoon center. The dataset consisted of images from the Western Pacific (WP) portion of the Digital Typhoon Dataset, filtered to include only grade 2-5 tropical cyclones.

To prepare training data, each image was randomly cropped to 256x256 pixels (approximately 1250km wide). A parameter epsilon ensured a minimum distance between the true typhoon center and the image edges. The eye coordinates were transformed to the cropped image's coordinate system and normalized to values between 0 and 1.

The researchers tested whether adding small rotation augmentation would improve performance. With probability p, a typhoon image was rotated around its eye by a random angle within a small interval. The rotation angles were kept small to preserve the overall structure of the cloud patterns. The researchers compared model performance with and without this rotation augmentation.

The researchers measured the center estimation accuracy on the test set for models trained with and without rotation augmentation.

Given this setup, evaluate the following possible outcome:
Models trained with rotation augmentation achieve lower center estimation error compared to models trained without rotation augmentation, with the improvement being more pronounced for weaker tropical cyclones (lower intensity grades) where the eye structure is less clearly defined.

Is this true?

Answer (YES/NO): NO